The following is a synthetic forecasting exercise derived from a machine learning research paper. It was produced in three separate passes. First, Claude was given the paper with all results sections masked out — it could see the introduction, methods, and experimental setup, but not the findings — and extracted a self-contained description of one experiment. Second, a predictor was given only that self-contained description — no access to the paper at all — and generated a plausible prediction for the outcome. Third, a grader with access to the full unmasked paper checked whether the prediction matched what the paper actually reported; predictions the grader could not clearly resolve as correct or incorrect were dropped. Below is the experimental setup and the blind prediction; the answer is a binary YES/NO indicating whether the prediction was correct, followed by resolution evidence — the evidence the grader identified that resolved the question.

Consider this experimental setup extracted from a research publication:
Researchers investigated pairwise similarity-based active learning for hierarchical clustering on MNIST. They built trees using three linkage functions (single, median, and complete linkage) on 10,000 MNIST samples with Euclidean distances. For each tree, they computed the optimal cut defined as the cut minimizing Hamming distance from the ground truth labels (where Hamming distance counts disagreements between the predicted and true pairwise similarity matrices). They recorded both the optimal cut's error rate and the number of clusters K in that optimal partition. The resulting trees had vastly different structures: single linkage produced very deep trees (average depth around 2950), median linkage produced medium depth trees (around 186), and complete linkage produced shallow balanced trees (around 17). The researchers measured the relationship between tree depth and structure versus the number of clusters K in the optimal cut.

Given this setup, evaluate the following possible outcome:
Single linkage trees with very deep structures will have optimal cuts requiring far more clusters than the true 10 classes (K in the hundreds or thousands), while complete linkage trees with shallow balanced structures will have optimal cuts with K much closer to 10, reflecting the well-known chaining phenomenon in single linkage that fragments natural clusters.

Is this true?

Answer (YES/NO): NO